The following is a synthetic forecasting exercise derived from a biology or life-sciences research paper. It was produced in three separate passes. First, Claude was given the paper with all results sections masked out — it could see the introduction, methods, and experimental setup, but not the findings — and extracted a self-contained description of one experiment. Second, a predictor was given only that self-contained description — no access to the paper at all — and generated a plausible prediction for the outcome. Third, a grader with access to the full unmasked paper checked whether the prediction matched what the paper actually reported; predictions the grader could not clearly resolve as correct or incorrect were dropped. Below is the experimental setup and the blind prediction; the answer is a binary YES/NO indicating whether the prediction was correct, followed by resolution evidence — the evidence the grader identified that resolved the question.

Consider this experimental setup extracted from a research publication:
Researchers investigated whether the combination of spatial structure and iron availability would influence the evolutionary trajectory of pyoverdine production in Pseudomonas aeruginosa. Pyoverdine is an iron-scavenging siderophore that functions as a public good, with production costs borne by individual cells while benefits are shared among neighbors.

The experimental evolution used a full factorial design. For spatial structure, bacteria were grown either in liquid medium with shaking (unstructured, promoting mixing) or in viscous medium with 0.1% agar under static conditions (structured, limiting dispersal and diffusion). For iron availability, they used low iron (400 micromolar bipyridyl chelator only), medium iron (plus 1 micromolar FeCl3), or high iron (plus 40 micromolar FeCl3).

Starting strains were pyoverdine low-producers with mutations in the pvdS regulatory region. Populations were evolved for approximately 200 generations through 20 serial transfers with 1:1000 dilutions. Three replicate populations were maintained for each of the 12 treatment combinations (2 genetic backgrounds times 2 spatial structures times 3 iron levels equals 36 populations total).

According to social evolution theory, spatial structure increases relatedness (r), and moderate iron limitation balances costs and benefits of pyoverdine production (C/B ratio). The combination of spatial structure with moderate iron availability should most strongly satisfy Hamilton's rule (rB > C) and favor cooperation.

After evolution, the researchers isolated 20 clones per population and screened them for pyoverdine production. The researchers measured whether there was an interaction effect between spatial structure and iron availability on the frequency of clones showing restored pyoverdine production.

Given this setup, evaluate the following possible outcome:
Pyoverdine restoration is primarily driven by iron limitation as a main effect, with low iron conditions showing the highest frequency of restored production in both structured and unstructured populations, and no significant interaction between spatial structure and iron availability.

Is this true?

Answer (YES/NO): NO